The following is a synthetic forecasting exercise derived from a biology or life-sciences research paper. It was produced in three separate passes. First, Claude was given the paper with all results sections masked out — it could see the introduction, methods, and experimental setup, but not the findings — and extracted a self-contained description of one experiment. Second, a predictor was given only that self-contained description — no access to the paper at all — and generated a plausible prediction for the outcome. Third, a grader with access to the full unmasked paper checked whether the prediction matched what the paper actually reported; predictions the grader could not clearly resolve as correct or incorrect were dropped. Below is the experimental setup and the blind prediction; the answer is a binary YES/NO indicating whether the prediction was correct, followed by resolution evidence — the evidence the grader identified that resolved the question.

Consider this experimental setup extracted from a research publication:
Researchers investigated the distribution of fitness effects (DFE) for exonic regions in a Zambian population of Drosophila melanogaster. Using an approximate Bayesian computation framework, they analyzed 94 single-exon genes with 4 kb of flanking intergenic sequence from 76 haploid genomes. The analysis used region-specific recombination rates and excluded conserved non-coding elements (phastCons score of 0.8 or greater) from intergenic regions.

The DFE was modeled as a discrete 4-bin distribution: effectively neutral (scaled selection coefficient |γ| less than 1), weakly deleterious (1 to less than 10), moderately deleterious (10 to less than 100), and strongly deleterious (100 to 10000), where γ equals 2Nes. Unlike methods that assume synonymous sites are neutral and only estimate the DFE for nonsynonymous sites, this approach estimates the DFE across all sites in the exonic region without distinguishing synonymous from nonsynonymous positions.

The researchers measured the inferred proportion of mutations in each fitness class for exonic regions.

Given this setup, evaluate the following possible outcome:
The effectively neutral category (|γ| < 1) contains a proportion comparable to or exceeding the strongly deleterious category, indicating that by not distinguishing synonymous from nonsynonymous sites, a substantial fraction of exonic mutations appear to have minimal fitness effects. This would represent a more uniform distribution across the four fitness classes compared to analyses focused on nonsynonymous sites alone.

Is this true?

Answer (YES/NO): NO